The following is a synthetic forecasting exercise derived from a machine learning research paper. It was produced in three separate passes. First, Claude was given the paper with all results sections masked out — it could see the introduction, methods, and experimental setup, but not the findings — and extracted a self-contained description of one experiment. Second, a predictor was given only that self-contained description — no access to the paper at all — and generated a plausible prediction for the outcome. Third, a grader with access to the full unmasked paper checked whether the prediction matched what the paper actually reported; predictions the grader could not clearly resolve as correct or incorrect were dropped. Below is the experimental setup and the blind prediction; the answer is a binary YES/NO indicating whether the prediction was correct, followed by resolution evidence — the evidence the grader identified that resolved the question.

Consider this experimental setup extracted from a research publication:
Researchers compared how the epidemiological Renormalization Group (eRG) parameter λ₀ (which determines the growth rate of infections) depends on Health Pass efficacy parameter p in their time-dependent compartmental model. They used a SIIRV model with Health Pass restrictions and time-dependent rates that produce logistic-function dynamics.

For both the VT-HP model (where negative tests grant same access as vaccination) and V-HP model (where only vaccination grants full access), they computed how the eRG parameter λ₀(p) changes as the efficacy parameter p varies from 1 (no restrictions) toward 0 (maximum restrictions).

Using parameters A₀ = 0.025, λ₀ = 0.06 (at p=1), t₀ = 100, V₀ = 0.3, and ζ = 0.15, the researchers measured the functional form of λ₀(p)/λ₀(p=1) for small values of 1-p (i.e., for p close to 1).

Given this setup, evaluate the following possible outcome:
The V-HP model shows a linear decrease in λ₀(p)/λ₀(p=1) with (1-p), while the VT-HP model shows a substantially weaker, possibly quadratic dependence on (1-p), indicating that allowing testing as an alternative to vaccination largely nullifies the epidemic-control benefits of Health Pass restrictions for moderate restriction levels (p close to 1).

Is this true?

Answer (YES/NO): NO